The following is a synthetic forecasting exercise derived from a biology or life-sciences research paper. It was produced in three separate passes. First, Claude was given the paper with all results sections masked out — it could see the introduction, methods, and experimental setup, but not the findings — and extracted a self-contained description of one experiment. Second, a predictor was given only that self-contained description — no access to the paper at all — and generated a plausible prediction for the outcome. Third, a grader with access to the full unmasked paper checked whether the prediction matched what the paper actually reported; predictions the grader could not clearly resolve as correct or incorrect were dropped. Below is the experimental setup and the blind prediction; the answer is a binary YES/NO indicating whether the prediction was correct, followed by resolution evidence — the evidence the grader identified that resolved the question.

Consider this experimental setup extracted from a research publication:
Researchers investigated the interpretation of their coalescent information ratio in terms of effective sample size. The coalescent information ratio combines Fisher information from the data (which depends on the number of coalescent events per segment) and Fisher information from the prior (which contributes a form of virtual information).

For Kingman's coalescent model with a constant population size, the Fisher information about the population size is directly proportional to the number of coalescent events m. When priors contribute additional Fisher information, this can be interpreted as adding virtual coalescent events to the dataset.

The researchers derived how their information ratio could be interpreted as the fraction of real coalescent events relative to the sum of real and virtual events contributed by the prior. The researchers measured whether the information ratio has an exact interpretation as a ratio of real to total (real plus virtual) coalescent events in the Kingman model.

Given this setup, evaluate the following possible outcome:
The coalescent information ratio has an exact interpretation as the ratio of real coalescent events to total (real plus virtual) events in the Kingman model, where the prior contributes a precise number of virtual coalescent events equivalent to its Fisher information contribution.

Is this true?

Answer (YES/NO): YES